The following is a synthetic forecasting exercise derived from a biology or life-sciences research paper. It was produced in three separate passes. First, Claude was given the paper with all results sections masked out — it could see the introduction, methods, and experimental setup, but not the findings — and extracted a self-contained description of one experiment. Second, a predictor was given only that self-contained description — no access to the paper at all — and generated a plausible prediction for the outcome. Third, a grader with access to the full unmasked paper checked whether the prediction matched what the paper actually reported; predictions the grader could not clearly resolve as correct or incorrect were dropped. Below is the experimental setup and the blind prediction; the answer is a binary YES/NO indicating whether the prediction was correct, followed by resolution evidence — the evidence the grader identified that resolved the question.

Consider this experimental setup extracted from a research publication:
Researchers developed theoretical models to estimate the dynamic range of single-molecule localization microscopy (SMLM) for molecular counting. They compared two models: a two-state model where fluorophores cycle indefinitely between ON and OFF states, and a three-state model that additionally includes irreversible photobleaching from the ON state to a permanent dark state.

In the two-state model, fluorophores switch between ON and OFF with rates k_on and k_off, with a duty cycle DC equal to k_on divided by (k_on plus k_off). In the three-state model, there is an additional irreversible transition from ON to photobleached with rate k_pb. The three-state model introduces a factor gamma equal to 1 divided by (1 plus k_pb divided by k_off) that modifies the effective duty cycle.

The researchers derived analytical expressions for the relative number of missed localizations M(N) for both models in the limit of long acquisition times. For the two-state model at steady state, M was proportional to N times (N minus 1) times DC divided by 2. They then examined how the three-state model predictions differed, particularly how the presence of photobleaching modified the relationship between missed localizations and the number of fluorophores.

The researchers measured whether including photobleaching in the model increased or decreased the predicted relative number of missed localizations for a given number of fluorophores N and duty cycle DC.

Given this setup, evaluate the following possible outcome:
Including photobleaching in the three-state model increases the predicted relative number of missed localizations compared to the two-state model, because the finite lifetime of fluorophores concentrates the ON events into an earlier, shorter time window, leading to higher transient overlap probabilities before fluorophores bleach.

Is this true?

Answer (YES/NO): NO